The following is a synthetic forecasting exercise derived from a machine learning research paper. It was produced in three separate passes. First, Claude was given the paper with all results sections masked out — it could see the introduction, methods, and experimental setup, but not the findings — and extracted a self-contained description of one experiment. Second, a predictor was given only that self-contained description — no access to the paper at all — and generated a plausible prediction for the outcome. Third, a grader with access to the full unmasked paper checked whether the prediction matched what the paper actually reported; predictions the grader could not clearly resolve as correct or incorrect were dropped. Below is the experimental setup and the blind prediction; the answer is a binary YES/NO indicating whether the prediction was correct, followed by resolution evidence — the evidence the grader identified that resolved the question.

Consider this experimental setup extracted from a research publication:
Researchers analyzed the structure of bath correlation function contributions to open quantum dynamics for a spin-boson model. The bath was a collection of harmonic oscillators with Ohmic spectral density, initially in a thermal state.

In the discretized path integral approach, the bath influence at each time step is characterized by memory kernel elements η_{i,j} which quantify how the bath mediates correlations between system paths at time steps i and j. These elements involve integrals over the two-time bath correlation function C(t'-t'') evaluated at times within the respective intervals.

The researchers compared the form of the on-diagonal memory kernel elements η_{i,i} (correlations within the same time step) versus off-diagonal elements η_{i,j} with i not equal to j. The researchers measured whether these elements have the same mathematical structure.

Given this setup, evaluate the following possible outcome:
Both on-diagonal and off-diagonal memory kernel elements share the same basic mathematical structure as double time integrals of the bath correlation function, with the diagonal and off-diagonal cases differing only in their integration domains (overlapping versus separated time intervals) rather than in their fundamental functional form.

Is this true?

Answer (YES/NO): YES